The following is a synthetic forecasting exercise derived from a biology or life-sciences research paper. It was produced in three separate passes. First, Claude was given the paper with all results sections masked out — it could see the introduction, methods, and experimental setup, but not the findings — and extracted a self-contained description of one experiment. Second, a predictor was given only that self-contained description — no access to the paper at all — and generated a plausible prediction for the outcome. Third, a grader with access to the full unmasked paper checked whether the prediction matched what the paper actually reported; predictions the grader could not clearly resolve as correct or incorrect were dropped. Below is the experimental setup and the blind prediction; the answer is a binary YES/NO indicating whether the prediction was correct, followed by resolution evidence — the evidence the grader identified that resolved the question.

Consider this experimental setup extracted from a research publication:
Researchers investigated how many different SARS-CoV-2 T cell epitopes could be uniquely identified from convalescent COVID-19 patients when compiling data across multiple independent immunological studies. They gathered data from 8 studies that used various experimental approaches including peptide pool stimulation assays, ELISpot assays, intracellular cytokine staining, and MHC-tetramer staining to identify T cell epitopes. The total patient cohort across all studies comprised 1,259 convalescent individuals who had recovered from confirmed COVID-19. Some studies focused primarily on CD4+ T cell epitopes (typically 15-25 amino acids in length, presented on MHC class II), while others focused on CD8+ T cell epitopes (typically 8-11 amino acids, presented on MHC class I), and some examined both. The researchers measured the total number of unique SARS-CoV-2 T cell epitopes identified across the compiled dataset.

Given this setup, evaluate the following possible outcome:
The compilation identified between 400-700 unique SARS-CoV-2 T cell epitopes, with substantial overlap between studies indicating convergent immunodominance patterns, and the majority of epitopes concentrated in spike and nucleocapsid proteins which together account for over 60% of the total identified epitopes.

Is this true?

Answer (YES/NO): NO